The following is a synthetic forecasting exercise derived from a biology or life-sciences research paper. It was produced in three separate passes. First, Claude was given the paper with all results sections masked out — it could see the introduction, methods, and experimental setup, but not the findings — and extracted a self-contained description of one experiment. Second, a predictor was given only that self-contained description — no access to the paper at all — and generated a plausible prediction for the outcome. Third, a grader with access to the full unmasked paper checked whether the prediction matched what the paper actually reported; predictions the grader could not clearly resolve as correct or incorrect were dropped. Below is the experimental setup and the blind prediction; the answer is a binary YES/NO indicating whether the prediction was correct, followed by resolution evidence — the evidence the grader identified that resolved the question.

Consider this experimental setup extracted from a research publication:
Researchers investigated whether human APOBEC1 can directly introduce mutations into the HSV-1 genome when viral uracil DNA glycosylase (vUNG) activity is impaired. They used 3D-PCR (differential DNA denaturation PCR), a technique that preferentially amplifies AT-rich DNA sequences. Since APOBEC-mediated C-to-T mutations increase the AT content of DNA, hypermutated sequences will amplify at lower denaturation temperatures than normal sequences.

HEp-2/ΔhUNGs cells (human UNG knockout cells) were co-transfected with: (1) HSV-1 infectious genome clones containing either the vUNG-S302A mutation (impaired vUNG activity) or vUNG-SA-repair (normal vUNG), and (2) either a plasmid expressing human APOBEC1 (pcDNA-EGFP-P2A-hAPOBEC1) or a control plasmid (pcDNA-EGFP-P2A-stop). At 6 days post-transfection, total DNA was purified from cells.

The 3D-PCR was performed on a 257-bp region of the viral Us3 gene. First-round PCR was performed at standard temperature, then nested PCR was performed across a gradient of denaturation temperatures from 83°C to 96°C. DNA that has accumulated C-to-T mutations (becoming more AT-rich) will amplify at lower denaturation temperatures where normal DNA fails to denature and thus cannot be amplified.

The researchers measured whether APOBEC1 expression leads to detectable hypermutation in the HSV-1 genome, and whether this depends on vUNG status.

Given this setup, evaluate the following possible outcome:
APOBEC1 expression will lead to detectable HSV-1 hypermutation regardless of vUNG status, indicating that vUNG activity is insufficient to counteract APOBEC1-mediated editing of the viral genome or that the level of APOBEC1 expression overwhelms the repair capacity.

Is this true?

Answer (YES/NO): NO